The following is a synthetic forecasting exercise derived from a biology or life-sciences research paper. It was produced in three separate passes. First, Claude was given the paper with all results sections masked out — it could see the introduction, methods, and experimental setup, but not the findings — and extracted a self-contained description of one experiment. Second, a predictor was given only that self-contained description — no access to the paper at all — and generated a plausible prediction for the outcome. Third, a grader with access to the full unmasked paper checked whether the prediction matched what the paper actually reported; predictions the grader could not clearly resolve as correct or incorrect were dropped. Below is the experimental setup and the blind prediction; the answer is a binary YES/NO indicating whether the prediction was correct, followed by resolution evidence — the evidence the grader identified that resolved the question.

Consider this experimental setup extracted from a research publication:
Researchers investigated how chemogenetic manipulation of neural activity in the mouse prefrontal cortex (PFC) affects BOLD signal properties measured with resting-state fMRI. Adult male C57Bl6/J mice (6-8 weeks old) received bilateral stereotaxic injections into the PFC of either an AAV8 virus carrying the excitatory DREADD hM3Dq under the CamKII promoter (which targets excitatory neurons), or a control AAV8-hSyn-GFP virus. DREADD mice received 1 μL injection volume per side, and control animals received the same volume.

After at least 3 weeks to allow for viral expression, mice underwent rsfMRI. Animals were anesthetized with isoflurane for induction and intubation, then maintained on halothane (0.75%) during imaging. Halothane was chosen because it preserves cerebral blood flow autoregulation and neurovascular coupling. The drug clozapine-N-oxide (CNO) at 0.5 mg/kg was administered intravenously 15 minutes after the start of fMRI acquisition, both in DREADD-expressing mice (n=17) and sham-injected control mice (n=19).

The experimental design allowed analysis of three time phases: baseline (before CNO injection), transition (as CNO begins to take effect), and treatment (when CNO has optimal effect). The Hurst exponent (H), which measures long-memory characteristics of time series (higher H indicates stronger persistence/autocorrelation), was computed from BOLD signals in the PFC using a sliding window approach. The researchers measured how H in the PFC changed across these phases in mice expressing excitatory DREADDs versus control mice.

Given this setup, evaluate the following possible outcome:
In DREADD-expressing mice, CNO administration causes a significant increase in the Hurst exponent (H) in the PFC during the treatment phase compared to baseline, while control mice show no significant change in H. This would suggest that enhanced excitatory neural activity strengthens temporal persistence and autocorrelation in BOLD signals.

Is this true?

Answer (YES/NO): NO